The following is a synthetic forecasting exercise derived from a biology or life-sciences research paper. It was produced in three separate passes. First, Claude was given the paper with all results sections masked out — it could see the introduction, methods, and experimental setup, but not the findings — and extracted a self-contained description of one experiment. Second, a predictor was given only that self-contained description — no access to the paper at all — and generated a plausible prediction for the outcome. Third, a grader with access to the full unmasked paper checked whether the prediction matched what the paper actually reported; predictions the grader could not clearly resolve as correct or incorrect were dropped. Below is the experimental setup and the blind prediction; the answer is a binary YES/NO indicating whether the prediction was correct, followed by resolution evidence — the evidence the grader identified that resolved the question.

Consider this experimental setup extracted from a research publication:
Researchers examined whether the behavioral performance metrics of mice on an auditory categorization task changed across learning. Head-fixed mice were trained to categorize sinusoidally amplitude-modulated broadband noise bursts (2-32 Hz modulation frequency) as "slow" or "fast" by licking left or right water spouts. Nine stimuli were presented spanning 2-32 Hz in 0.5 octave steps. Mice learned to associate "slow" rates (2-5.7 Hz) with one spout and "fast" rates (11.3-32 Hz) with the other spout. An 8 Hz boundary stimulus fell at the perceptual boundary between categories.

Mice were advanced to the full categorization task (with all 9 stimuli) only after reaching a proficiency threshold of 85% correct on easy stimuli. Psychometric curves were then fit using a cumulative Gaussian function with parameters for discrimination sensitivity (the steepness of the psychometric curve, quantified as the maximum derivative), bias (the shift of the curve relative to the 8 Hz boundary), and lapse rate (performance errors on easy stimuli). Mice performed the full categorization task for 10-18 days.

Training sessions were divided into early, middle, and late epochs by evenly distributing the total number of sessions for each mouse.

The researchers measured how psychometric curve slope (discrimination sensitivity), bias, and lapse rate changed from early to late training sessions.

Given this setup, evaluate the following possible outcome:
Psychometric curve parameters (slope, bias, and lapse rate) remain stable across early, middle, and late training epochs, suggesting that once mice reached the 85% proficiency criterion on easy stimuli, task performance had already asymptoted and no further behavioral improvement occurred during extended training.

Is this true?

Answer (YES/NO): NO